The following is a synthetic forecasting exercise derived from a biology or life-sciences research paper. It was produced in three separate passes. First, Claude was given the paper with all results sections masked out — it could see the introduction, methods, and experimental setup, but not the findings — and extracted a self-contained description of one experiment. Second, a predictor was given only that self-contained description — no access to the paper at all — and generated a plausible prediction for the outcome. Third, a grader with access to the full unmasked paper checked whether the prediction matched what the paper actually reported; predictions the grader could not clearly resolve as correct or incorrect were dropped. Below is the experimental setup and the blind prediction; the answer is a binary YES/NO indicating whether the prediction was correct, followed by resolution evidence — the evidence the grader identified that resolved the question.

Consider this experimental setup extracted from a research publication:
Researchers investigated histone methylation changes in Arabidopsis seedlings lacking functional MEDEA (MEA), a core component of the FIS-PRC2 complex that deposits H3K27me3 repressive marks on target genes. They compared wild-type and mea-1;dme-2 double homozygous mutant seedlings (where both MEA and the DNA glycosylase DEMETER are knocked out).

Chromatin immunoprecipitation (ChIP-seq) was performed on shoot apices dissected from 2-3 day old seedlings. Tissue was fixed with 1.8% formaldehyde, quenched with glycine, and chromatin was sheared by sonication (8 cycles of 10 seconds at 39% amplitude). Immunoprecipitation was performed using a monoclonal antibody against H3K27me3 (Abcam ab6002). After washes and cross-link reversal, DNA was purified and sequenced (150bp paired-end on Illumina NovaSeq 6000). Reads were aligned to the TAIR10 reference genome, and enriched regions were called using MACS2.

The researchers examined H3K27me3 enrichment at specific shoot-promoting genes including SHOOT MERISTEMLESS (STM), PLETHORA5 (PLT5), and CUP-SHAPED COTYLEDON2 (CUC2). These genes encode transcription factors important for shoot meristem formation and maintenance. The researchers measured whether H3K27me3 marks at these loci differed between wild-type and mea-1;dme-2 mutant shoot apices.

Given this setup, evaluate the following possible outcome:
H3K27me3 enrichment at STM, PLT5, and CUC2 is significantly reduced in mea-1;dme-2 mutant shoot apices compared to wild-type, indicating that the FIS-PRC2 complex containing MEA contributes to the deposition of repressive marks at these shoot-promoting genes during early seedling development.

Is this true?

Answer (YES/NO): YES